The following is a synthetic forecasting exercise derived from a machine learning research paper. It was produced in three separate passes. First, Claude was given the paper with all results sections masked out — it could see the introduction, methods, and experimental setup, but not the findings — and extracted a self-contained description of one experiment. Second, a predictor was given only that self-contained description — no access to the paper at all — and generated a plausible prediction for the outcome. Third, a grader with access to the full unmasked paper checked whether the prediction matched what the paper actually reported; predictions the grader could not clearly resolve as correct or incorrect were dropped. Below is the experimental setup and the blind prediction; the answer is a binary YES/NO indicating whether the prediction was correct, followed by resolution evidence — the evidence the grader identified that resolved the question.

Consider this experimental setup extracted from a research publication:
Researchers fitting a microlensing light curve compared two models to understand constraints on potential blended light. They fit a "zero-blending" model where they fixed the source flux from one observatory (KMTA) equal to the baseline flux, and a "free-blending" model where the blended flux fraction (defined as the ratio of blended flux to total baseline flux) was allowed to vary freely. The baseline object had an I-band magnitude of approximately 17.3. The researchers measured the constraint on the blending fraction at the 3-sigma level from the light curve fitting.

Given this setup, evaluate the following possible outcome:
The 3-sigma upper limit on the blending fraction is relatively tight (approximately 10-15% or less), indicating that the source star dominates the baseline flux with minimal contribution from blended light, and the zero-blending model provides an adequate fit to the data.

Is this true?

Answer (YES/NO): NO